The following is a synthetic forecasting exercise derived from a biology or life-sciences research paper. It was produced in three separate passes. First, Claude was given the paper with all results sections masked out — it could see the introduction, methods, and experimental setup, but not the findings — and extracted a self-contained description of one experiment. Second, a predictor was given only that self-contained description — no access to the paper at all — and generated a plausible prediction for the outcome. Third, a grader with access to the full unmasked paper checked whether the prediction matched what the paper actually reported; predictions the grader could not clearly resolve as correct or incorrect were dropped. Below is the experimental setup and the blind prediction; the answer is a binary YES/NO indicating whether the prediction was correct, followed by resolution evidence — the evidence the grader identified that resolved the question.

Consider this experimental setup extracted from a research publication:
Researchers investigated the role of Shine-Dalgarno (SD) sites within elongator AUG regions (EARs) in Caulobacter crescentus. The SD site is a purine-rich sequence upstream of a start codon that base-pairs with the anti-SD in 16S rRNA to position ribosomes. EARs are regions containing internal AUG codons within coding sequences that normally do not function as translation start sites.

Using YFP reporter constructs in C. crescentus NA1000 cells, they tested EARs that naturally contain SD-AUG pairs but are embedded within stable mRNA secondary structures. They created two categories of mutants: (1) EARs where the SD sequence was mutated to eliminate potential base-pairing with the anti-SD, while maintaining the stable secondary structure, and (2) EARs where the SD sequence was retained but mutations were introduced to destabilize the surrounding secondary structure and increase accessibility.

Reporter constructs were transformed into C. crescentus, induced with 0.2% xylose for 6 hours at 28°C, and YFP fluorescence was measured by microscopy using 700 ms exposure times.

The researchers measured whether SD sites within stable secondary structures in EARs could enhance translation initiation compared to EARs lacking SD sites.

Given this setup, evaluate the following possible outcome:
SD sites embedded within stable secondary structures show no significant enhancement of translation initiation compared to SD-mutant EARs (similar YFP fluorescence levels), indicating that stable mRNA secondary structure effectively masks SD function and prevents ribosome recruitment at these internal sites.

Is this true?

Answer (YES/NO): YES